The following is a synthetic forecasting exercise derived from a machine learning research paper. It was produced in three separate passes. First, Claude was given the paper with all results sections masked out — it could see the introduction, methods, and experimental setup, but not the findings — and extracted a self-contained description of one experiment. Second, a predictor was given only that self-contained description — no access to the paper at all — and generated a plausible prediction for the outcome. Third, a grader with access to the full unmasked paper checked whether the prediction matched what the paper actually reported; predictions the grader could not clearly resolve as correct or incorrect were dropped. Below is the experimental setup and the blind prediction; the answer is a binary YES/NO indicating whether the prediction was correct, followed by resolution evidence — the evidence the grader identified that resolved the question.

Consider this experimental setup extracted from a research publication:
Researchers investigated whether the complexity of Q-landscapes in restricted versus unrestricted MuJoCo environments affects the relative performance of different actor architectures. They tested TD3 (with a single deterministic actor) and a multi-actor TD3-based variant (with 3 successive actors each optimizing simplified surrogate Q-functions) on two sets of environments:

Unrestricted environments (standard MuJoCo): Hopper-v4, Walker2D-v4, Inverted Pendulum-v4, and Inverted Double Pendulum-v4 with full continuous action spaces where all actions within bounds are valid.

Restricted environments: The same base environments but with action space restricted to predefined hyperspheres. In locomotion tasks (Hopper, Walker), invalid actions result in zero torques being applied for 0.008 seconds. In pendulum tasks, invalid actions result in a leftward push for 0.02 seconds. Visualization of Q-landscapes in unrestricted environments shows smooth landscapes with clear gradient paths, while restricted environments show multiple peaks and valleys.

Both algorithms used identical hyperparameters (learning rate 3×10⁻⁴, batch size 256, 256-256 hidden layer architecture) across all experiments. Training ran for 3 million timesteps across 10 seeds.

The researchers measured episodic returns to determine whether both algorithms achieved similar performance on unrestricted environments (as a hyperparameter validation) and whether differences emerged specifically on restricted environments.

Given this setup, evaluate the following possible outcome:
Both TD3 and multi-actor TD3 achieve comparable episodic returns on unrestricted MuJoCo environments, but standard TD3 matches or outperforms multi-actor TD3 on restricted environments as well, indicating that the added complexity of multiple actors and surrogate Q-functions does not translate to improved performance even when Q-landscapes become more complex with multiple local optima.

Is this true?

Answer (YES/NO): NO